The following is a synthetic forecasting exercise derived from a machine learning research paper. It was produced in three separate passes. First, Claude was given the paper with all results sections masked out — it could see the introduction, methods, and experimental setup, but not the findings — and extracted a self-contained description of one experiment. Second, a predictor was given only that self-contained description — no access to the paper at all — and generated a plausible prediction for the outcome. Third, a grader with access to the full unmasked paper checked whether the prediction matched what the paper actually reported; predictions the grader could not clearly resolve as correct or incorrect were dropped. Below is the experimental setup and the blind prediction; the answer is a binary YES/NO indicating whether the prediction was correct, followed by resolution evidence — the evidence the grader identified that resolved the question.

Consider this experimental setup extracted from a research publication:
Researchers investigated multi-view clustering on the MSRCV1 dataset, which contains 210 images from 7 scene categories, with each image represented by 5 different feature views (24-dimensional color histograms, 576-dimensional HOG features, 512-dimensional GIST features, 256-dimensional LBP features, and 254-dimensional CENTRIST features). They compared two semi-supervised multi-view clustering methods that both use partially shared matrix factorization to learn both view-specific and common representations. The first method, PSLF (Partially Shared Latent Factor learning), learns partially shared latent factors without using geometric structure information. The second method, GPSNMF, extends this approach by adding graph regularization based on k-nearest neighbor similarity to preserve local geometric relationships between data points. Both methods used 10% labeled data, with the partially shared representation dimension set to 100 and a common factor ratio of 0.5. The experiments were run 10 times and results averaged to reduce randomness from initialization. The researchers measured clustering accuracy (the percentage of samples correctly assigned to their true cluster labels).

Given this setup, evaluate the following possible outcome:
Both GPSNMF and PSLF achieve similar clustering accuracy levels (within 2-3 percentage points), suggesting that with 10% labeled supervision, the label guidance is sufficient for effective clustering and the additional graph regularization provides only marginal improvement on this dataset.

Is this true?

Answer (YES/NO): NO